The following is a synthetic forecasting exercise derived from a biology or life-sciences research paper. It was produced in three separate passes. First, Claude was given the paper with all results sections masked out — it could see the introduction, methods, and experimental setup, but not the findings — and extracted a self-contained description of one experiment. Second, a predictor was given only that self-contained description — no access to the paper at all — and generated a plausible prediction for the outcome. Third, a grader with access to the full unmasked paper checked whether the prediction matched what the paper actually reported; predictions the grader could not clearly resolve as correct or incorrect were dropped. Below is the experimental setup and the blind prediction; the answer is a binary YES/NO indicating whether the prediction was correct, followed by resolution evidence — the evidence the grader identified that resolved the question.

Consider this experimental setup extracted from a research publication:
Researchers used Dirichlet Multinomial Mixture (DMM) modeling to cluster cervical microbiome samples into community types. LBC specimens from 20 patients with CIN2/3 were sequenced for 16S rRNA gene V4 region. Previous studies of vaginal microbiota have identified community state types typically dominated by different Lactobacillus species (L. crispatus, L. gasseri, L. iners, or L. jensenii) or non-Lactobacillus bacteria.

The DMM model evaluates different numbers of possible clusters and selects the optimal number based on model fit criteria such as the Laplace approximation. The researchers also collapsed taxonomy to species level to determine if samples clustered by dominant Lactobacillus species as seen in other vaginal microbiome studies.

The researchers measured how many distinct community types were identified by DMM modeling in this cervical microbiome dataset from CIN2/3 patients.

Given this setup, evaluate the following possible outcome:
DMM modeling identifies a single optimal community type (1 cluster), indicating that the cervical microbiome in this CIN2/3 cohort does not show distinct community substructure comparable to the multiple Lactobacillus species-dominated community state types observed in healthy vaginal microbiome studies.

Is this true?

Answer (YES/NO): NO